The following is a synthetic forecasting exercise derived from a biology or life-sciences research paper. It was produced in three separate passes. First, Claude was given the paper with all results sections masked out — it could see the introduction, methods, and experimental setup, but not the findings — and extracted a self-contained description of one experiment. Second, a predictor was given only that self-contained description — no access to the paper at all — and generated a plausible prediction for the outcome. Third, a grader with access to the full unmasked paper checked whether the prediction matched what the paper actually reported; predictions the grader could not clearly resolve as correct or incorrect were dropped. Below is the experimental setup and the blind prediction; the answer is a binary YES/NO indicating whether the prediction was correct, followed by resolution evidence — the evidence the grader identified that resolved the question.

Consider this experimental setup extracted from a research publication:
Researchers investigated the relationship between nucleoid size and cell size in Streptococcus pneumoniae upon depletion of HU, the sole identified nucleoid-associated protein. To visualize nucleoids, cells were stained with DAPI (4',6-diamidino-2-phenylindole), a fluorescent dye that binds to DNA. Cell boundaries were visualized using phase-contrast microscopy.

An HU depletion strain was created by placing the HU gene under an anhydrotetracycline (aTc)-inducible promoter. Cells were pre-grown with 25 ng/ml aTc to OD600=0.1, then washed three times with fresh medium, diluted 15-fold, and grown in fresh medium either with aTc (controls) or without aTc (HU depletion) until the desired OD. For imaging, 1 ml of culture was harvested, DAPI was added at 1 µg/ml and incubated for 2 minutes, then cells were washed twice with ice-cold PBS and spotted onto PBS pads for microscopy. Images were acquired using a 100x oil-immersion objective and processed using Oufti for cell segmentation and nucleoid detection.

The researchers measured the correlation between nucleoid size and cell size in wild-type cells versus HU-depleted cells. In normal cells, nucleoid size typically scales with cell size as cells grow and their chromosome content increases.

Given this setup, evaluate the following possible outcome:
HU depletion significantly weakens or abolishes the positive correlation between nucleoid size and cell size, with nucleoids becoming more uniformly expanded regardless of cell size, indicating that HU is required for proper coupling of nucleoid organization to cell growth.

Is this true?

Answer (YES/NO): NO